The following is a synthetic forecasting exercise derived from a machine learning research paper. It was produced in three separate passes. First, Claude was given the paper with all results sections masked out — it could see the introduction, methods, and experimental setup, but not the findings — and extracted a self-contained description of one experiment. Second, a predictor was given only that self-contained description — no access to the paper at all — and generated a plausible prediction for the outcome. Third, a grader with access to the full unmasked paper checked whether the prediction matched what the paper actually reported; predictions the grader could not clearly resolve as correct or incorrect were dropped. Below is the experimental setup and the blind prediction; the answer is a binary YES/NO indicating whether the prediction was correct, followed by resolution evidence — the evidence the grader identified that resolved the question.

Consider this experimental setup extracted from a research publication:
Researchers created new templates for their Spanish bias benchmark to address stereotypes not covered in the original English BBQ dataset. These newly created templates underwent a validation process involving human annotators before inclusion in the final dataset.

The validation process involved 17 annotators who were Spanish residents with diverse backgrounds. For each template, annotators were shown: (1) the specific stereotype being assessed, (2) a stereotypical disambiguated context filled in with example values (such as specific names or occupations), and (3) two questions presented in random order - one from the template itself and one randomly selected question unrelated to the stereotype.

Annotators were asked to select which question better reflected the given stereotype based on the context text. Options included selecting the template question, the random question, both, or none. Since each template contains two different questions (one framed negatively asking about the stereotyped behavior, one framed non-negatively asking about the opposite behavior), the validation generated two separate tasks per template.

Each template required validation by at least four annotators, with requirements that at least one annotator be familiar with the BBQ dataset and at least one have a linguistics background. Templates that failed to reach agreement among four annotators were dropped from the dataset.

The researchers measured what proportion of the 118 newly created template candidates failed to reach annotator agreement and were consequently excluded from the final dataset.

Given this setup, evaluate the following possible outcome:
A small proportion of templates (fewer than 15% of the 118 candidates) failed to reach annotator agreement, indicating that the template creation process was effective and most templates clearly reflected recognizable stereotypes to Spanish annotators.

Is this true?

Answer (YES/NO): YES